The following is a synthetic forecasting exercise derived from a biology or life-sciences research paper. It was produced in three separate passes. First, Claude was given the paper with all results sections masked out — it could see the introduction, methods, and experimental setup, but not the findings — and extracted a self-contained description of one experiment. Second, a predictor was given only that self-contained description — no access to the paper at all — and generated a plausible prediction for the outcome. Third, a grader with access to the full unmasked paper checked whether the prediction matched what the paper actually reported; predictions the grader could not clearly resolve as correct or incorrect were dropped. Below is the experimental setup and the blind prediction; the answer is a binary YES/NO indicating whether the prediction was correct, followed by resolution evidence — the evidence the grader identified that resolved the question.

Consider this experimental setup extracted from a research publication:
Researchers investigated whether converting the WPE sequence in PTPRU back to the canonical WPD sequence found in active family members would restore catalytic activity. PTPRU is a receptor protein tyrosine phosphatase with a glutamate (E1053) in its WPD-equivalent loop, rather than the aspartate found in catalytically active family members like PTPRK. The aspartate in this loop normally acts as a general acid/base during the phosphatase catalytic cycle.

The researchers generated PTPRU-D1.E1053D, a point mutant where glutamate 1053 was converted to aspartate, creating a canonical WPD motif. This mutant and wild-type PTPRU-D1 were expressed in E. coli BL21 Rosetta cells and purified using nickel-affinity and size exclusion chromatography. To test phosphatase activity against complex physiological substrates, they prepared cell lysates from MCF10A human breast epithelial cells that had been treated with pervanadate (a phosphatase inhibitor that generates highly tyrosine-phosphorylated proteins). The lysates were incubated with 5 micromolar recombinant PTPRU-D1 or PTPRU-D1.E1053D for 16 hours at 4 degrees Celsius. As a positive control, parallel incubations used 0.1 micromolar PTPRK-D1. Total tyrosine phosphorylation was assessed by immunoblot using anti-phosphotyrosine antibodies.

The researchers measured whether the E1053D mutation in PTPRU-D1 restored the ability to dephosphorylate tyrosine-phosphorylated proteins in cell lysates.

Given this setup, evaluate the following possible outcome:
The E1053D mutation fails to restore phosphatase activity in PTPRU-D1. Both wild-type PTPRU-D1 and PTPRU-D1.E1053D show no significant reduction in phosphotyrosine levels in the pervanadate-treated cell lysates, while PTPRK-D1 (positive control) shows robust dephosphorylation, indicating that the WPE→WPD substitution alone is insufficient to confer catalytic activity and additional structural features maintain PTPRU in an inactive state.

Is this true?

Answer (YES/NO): YES